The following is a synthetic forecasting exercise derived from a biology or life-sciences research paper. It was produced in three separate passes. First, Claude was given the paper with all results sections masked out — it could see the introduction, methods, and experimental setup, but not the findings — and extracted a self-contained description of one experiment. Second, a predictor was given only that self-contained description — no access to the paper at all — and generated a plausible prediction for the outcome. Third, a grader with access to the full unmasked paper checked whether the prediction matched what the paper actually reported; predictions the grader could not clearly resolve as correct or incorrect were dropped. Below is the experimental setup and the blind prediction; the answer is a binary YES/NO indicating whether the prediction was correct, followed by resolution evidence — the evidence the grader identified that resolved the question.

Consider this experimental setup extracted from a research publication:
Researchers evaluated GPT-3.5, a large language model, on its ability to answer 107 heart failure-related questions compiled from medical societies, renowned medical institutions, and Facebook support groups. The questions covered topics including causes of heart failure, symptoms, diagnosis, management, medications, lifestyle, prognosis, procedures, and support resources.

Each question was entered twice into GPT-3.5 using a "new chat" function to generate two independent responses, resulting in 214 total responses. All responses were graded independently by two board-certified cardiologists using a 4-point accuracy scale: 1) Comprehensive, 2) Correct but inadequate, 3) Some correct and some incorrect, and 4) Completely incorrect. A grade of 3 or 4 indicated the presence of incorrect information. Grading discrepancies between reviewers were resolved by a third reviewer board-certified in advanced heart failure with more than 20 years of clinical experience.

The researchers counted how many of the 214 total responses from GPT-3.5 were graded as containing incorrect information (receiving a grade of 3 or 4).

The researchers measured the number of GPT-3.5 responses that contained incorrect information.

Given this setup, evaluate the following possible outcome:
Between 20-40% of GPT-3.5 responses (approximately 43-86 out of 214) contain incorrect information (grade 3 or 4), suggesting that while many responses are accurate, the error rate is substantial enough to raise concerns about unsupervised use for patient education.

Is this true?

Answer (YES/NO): NO